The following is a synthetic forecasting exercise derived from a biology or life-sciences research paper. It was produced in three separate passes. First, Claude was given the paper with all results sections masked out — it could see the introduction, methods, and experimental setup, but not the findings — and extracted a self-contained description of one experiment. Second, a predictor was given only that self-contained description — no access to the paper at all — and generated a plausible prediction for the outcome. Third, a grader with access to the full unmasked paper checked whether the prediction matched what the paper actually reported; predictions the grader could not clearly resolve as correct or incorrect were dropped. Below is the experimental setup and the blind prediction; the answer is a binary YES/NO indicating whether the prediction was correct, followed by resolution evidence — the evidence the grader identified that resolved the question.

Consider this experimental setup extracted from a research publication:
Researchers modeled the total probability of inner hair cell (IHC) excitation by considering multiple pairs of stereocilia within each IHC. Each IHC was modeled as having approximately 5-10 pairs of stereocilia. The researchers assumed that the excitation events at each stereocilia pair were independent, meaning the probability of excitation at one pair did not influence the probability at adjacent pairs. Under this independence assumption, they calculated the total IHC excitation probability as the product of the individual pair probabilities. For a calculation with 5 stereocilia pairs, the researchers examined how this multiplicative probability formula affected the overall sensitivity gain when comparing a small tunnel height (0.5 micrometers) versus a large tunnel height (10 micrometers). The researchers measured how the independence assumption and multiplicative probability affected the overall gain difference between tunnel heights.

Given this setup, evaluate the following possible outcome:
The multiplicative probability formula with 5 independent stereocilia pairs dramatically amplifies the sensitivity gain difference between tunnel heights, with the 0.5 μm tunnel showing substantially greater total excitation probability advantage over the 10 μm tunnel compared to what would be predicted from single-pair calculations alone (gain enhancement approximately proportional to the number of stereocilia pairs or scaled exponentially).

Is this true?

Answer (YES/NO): YES